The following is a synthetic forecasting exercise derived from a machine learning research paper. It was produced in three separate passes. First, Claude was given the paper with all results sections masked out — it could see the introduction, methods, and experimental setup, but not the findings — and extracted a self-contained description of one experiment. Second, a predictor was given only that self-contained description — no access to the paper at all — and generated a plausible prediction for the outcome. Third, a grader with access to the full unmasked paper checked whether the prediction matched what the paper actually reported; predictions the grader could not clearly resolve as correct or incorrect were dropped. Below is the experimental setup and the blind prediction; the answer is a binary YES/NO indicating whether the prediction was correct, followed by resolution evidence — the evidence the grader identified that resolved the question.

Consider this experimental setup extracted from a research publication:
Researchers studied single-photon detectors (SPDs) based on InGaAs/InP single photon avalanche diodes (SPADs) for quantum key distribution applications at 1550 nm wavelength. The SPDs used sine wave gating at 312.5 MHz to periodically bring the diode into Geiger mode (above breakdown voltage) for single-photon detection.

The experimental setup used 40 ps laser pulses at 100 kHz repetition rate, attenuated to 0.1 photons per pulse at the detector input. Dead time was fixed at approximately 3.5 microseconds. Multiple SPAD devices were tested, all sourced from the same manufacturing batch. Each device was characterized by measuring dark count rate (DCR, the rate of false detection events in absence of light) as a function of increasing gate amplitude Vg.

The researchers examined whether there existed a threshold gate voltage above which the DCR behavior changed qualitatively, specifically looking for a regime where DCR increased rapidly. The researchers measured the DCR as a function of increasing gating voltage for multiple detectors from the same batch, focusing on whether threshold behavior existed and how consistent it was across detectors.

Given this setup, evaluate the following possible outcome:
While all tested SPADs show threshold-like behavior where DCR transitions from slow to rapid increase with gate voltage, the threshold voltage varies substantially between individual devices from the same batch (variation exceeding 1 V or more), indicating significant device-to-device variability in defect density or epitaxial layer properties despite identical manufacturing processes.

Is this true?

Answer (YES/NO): NO